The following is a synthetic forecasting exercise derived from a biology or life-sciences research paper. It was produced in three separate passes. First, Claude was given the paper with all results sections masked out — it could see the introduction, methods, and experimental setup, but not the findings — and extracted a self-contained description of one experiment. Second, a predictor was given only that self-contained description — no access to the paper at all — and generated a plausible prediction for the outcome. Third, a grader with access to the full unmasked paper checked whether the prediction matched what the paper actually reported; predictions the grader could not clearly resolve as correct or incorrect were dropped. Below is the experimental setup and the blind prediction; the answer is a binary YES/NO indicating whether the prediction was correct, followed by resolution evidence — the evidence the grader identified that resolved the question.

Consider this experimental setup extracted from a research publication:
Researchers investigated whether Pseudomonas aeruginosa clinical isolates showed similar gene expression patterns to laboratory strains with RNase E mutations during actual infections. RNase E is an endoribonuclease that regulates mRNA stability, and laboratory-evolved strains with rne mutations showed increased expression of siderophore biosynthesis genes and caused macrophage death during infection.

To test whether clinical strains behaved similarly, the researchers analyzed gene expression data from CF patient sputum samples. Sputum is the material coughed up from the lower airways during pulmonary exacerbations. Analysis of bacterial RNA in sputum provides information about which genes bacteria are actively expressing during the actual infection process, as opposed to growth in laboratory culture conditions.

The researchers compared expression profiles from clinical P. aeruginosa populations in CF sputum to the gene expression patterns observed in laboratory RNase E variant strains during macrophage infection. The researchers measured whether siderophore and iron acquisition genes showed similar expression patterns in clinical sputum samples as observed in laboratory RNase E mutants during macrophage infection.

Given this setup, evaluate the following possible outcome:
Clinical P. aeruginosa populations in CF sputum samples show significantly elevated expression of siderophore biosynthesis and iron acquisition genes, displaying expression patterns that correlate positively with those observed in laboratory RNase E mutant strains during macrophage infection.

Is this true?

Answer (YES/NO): YES